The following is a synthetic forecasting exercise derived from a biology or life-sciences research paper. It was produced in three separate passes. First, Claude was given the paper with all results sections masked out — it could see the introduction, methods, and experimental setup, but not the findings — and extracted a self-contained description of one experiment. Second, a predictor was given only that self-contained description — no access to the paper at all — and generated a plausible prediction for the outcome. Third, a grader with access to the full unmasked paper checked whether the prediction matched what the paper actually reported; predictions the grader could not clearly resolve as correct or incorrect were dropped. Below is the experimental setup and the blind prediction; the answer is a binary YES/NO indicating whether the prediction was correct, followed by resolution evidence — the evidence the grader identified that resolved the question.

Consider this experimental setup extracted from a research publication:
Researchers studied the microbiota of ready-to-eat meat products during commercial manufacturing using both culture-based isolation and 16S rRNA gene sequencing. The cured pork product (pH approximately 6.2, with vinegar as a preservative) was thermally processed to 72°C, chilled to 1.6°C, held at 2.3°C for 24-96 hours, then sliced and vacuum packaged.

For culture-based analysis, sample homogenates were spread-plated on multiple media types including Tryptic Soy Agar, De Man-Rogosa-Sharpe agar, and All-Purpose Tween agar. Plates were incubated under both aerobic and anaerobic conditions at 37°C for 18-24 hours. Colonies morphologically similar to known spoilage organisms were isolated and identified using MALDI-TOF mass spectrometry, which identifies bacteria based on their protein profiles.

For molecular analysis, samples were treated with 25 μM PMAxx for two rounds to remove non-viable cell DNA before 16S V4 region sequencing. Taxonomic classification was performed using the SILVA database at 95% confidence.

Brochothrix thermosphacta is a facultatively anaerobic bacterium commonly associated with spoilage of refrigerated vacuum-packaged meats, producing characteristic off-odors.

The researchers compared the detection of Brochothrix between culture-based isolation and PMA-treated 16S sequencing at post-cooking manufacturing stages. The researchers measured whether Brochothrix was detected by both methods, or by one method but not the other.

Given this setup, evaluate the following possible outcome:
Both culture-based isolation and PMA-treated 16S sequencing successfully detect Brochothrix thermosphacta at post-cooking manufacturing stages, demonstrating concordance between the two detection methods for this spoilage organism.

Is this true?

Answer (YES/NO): NO